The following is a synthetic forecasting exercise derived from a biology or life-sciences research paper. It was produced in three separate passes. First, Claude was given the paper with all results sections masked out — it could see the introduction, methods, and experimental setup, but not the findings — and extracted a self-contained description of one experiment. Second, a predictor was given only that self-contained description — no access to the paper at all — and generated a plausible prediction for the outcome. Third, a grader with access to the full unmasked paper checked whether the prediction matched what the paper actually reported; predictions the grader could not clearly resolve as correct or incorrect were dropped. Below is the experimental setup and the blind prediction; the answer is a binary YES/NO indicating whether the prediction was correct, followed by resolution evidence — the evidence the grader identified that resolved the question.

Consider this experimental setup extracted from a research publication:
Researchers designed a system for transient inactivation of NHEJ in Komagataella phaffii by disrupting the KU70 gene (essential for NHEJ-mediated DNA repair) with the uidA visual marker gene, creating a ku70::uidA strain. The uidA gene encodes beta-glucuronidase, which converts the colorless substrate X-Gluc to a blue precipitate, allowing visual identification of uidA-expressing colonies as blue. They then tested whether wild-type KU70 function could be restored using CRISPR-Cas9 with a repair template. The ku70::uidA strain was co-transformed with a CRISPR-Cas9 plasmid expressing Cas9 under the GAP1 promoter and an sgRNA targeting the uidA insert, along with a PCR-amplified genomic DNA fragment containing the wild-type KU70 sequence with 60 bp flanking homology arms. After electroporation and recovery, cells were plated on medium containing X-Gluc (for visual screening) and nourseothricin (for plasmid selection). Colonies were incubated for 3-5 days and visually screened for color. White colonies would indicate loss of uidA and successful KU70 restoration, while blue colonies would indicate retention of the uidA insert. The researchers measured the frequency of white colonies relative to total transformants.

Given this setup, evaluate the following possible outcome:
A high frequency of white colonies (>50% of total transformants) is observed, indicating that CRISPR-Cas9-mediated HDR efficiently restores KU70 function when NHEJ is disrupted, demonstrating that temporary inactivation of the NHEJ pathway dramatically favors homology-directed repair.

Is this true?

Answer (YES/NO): YES